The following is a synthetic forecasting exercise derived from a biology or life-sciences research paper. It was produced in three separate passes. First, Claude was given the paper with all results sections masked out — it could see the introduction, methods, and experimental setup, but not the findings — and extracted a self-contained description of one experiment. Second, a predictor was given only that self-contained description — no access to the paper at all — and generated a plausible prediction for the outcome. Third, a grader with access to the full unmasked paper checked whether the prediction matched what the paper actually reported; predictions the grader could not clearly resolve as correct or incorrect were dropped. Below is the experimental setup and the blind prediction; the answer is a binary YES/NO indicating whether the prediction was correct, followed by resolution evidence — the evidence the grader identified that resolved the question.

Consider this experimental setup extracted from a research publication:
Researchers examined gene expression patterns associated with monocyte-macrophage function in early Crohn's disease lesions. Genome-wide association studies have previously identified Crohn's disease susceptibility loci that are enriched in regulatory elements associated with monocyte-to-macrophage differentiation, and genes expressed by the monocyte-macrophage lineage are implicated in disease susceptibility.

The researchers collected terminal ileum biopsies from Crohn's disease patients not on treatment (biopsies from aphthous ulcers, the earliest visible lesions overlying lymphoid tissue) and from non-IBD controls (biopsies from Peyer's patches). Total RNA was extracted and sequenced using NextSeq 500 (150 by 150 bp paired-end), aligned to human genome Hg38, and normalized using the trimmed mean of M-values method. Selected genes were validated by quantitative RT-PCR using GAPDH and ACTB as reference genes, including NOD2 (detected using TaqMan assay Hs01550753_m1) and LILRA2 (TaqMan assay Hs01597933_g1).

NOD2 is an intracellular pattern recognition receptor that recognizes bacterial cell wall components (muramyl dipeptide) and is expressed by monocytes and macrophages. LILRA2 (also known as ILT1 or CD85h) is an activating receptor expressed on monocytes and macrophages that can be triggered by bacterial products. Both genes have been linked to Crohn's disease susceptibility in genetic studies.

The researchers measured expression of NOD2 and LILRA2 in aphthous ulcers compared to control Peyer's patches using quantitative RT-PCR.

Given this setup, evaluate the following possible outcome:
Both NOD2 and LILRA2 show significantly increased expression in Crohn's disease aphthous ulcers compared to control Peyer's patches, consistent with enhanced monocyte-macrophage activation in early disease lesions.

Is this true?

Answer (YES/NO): YES